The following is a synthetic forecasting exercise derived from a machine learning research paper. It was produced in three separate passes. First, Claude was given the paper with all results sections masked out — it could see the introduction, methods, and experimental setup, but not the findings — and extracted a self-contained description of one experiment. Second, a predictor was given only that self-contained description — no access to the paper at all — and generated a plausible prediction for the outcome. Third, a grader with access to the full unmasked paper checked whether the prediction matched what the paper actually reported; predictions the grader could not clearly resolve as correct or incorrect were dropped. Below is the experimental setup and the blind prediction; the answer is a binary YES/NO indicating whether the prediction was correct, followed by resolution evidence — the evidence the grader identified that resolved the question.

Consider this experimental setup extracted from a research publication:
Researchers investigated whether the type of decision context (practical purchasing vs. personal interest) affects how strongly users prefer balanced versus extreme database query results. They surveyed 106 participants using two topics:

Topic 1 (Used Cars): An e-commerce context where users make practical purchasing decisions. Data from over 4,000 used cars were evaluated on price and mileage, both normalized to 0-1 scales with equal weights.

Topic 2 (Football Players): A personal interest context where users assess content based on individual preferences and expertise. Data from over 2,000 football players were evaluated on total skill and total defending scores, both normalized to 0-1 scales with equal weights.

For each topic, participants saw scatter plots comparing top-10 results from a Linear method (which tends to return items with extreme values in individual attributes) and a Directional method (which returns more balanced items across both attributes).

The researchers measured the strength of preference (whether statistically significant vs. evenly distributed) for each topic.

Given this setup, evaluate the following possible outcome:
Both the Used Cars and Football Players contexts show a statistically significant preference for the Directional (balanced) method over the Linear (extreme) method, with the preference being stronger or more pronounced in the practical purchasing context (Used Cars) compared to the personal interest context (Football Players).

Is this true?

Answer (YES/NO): NO